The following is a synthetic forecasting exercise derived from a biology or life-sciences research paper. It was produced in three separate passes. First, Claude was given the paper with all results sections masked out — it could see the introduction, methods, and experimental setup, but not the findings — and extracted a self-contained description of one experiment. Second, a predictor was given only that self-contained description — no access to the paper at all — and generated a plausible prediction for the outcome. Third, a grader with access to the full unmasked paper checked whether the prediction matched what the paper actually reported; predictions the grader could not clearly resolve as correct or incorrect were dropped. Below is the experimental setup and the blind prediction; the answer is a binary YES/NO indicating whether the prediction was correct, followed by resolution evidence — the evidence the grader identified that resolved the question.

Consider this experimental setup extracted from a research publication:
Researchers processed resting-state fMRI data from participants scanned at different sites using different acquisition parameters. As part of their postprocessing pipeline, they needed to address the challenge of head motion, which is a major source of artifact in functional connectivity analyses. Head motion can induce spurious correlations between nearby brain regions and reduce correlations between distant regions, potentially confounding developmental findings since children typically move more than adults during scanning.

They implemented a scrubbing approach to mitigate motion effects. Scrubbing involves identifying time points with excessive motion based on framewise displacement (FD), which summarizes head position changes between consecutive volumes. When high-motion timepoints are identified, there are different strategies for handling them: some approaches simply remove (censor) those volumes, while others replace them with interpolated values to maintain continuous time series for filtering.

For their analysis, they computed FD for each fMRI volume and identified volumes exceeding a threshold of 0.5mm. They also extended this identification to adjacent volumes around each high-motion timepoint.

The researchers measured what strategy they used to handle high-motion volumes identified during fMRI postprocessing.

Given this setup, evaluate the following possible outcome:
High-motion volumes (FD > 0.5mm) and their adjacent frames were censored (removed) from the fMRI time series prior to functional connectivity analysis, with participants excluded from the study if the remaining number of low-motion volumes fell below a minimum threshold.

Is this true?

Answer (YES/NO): NO